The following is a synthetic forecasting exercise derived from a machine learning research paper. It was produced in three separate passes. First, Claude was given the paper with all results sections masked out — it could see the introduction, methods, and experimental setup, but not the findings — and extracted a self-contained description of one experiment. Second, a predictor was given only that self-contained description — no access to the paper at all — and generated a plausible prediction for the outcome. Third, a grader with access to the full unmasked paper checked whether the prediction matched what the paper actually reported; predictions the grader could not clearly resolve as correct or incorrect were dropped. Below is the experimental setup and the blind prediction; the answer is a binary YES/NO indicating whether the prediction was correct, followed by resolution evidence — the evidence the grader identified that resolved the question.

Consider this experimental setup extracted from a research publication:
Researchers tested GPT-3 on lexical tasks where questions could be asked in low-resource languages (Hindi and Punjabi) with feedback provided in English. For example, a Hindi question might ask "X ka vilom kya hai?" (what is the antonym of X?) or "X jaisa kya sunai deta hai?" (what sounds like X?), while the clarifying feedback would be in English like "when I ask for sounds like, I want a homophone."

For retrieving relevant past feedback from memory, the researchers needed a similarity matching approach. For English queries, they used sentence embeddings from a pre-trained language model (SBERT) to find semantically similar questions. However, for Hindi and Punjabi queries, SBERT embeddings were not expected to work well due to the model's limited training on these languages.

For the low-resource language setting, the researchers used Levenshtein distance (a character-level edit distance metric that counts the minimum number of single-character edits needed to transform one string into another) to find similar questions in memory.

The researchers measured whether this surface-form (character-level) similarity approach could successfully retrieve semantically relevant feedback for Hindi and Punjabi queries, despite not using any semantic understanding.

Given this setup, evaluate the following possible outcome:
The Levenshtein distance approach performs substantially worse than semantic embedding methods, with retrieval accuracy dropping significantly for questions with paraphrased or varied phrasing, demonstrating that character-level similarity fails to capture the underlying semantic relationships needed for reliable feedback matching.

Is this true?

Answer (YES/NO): NO